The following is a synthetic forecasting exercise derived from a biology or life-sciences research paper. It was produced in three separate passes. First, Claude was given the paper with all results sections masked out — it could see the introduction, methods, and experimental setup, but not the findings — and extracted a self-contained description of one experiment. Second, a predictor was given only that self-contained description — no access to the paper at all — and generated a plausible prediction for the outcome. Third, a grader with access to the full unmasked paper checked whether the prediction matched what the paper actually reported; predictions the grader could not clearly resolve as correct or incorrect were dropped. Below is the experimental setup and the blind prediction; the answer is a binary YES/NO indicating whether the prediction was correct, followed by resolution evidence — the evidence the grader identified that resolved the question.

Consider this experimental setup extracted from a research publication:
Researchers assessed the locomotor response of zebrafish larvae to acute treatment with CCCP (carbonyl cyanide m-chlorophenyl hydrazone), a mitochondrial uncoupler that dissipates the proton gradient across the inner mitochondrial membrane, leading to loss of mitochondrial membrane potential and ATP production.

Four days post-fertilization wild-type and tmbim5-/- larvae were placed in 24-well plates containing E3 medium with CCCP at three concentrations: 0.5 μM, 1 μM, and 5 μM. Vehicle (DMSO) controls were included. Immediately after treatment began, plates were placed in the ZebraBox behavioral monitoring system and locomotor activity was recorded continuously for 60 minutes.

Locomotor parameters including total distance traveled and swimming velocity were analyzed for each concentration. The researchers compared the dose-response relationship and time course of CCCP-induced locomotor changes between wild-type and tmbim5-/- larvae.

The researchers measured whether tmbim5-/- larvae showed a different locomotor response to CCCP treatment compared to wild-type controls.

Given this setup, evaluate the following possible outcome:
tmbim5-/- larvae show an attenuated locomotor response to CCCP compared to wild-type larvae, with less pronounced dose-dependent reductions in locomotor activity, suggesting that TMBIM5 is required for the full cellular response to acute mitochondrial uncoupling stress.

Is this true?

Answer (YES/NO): NO